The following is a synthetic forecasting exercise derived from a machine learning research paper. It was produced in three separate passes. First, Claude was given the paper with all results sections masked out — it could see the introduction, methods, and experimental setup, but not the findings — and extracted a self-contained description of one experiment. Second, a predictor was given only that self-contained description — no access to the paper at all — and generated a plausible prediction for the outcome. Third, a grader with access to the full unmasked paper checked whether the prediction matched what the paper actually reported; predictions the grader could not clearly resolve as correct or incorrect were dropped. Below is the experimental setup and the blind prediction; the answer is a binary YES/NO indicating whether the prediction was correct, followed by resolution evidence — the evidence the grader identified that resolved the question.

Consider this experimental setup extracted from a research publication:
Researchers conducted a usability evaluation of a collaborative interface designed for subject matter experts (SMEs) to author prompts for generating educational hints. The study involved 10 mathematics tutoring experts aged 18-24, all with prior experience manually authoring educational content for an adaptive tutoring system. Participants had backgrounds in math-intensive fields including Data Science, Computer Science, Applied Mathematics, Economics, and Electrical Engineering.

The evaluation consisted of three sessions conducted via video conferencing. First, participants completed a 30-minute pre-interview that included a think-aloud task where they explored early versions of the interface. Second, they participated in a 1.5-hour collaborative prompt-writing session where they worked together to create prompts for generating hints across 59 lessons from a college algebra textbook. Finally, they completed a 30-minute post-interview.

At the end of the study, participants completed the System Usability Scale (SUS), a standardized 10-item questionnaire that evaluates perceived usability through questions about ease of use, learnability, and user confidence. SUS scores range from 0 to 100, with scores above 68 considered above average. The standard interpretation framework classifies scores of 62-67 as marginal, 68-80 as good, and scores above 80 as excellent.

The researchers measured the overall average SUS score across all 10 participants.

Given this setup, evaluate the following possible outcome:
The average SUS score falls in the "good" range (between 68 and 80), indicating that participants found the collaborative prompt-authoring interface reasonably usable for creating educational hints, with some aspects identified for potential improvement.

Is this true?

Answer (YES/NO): NO